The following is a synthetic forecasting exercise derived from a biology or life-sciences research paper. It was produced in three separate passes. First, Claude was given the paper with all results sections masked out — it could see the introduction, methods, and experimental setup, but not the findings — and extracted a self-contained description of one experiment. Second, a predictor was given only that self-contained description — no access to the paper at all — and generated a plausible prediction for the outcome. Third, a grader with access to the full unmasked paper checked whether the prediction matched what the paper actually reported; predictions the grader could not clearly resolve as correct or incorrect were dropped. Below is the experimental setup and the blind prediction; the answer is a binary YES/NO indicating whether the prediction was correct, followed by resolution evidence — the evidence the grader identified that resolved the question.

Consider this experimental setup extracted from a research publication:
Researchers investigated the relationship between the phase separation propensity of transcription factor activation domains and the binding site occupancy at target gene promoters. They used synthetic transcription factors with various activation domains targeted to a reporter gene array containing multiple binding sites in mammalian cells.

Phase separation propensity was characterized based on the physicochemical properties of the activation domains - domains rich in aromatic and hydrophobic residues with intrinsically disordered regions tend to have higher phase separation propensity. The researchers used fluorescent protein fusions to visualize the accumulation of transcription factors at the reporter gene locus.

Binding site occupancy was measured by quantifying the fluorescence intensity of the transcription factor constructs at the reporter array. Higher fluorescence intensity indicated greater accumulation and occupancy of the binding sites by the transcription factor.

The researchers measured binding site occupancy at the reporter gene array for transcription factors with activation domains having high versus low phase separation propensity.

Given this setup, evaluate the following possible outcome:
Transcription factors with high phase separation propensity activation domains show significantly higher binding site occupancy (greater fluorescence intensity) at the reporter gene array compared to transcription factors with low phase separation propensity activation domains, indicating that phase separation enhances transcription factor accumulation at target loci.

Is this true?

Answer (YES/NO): NO